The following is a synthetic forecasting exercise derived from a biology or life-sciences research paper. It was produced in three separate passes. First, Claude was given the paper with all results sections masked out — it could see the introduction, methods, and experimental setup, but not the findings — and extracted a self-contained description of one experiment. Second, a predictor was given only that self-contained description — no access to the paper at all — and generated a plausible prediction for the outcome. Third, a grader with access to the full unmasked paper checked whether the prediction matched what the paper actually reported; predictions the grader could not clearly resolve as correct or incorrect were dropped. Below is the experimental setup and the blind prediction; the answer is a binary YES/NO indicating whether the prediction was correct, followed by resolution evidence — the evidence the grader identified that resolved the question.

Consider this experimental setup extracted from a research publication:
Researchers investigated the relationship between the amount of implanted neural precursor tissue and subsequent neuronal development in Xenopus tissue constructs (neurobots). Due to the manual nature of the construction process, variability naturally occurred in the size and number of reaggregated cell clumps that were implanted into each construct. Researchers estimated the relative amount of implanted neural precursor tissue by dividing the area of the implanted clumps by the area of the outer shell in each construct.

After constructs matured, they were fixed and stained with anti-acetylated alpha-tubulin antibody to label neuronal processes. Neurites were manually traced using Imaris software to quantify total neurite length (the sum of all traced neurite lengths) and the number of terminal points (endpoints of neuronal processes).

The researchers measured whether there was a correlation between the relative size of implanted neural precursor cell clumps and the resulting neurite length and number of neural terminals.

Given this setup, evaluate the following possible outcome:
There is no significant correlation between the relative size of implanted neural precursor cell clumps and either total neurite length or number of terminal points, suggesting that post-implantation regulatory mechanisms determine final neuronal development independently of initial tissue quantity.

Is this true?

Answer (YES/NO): NO